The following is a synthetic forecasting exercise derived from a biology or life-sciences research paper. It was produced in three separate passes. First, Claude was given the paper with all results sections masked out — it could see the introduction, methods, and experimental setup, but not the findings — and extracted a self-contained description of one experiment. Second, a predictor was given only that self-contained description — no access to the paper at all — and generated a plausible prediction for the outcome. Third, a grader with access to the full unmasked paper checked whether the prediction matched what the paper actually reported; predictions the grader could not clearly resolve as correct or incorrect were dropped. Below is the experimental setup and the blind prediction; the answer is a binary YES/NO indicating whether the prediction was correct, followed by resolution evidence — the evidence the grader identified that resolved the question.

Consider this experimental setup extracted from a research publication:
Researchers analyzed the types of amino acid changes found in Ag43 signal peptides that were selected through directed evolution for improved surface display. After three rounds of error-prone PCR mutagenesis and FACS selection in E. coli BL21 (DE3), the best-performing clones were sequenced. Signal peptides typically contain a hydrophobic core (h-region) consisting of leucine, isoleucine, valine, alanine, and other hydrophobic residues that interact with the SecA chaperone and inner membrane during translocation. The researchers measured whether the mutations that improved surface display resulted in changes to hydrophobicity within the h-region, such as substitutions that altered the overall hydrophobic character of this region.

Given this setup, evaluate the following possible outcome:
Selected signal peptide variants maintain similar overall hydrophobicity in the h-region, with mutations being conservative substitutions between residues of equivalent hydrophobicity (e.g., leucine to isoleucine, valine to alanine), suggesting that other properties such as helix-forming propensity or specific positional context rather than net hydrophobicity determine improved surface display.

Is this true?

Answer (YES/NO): NO